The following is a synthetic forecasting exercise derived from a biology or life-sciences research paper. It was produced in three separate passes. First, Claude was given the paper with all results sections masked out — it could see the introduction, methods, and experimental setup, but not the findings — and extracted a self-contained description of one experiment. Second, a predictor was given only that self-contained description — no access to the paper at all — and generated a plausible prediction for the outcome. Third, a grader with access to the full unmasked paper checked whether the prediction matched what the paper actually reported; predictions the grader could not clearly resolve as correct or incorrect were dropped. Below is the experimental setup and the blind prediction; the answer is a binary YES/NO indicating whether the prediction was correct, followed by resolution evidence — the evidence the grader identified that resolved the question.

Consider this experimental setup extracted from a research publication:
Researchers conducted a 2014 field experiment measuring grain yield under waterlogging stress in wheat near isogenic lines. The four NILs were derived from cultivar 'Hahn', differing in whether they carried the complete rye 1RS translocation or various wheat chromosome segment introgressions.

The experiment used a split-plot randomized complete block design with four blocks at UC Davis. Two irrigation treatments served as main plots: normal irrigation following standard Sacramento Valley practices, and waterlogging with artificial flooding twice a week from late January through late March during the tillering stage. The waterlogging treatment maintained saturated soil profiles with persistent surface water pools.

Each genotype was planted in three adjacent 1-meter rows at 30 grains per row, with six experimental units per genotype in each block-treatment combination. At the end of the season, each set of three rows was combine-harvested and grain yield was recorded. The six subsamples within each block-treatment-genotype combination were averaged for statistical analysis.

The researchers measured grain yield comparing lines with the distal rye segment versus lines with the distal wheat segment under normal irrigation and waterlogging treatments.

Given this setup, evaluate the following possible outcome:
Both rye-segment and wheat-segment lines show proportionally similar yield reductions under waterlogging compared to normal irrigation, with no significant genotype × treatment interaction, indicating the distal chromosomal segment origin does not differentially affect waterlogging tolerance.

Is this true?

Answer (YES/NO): NO